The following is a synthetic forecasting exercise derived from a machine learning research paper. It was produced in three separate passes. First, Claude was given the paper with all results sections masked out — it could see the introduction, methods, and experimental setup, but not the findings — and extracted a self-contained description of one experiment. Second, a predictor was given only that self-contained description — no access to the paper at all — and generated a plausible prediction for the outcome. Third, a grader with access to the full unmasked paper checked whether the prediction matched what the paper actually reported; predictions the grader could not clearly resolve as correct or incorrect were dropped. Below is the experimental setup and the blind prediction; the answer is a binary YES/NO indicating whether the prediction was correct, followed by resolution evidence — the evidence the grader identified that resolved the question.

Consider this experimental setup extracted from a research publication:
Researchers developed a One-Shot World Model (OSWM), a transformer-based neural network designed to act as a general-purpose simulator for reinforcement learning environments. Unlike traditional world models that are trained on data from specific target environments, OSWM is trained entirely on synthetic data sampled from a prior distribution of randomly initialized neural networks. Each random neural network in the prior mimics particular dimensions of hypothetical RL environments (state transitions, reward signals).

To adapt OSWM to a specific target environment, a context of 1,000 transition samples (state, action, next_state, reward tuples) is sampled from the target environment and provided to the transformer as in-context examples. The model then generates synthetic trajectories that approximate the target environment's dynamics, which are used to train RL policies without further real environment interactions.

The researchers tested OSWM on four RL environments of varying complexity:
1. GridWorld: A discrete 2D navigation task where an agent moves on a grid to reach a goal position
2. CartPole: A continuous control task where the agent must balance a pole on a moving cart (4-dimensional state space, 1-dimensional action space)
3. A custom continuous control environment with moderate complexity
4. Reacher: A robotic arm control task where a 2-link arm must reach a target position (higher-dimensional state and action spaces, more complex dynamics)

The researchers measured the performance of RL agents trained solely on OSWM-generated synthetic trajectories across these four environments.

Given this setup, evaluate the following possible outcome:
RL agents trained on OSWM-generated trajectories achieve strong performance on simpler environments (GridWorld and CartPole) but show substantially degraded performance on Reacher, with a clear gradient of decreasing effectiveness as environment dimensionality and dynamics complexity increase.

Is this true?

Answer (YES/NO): YES